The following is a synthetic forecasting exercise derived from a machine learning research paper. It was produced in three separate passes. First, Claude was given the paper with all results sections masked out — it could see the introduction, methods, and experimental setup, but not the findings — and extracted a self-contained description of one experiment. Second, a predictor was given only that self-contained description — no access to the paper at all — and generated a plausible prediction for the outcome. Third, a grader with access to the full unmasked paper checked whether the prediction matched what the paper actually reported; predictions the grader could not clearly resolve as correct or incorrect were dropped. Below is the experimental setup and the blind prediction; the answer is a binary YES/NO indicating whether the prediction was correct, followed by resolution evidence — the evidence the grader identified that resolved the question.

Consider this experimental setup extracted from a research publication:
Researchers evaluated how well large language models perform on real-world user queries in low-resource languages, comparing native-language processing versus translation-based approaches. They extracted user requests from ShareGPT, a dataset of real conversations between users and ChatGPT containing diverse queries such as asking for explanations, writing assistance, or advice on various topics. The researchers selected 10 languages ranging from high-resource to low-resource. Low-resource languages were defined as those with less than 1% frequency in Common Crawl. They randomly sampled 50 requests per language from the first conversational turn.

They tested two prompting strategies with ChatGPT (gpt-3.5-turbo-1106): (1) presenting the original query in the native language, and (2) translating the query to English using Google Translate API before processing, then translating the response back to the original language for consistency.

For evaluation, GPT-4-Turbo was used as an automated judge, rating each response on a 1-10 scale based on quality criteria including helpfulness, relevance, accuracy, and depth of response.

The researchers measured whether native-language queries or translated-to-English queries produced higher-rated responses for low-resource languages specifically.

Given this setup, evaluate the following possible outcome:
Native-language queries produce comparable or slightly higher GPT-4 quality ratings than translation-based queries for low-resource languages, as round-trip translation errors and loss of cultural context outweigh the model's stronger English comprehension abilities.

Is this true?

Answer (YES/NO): NO